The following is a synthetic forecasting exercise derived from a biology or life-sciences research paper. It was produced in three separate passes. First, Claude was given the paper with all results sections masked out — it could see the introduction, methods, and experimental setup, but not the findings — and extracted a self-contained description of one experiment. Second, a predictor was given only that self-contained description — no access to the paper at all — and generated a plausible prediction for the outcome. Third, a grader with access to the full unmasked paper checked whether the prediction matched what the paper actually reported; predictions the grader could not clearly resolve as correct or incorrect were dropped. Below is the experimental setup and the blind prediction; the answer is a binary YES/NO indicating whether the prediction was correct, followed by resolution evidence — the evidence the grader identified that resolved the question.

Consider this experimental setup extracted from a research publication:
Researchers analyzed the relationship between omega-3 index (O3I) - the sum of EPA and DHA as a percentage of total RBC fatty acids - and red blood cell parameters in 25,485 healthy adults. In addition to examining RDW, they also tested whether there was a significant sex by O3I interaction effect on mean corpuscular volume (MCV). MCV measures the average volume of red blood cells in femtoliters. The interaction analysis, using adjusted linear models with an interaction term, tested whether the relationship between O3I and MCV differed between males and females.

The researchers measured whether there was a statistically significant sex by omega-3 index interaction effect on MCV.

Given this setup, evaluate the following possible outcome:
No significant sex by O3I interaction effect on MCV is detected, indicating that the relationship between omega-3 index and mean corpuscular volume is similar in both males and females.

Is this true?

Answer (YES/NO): YES